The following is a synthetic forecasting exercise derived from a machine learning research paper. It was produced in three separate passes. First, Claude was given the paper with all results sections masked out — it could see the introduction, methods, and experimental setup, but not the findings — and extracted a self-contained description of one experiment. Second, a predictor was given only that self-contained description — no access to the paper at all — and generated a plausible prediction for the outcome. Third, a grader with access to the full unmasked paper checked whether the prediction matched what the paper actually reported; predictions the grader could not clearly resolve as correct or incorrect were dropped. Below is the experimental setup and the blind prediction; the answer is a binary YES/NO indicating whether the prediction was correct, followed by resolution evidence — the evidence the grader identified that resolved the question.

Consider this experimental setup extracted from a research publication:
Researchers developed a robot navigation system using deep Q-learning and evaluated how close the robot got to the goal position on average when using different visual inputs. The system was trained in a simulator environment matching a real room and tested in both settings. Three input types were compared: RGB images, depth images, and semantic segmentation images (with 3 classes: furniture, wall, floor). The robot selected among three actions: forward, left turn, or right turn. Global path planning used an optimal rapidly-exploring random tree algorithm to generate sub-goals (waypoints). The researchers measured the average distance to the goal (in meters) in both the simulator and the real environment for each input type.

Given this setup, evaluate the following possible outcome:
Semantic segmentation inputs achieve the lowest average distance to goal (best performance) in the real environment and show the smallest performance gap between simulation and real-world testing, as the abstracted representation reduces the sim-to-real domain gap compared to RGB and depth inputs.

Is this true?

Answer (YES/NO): YES